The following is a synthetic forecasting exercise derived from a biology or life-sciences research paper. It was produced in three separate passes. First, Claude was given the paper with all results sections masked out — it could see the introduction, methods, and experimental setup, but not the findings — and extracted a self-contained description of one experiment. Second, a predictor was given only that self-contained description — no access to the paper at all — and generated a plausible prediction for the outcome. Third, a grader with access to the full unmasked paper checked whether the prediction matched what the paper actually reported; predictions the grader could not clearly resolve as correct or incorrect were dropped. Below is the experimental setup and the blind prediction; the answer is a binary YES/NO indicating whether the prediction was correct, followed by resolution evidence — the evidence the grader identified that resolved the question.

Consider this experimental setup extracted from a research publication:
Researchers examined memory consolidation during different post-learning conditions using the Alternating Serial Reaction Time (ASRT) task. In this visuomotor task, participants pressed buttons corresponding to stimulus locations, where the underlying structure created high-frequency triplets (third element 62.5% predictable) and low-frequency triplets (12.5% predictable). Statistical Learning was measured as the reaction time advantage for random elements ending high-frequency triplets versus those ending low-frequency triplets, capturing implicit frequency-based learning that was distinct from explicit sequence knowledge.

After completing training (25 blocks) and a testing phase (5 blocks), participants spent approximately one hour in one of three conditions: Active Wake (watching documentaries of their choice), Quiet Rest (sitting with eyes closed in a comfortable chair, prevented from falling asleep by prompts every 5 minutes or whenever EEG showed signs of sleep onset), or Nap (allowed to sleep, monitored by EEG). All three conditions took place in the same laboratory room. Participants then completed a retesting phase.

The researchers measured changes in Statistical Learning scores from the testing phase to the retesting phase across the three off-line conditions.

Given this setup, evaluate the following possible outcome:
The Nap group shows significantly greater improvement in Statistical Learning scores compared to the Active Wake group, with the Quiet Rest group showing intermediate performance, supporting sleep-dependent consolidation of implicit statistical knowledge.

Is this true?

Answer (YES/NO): NO